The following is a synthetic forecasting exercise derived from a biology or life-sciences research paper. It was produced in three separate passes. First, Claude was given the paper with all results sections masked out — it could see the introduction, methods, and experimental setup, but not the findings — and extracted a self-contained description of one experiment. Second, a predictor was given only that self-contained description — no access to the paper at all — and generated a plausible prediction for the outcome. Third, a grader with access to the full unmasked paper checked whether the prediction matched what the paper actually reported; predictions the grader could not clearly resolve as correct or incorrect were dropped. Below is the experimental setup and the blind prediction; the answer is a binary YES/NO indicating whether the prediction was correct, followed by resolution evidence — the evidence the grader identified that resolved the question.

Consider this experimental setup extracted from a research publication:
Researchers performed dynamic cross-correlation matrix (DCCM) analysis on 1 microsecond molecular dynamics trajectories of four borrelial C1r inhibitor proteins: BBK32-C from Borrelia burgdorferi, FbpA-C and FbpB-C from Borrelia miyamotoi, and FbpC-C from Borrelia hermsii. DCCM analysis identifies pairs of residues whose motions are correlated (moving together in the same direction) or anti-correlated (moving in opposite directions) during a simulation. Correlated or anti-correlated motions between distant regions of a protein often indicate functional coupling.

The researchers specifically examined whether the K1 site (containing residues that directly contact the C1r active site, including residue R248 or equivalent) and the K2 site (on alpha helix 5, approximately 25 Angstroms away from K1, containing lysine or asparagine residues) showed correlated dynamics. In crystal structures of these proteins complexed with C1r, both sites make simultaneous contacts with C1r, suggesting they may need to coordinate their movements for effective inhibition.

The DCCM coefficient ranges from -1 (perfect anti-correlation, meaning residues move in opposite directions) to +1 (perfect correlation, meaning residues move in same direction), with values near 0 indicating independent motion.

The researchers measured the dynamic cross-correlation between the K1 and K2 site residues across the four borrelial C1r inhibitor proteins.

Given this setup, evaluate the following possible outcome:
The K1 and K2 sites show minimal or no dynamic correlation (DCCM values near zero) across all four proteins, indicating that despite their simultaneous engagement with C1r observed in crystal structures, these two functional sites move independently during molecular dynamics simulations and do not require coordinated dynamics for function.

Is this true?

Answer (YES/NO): NO